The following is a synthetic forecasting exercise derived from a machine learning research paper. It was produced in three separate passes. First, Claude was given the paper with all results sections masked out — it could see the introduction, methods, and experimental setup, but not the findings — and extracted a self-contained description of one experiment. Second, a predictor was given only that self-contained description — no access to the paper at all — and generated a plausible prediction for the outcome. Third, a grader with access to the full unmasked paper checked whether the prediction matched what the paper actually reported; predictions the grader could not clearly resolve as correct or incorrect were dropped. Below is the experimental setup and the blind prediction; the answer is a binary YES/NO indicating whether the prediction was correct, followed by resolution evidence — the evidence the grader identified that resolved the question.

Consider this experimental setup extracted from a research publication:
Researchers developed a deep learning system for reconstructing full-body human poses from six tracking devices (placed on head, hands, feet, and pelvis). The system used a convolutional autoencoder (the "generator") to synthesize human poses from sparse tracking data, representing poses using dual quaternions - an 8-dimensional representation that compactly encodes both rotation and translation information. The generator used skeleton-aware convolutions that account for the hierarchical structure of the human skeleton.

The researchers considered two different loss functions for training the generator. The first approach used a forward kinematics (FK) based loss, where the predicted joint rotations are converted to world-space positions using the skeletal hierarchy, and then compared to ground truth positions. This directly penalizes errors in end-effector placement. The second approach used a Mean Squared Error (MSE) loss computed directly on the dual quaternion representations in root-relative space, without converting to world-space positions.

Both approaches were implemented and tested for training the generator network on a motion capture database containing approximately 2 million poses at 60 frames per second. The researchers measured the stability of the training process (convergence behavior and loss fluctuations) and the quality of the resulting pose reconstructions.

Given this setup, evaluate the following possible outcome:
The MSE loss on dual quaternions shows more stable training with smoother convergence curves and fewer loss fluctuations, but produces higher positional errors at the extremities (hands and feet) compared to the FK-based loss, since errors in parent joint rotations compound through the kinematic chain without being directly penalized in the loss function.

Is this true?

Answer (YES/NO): YES